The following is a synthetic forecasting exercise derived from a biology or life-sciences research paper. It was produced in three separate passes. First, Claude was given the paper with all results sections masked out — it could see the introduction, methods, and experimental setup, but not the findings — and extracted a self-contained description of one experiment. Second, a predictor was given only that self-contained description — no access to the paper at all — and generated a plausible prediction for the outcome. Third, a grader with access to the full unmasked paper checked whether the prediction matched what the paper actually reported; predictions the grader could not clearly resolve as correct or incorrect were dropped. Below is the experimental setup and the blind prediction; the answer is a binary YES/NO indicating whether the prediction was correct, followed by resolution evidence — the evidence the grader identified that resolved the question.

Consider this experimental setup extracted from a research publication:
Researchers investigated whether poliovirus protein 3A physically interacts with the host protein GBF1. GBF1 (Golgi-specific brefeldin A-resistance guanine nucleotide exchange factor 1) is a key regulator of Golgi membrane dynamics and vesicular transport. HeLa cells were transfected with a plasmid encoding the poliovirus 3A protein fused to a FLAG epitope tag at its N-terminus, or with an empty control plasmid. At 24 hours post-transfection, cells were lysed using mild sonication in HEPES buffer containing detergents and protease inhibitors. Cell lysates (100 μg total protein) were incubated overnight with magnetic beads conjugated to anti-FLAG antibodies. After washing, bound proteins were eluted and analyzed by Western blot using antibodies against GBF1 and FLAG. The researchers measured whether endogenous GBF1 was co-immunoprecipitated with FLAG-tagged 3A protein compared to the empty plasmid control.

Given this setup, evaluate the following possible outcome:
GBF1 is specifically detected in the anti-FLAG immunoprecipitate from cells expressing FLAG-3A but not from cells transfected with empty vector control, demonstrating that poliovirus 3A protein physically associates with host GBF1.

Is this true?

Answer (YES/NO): YES